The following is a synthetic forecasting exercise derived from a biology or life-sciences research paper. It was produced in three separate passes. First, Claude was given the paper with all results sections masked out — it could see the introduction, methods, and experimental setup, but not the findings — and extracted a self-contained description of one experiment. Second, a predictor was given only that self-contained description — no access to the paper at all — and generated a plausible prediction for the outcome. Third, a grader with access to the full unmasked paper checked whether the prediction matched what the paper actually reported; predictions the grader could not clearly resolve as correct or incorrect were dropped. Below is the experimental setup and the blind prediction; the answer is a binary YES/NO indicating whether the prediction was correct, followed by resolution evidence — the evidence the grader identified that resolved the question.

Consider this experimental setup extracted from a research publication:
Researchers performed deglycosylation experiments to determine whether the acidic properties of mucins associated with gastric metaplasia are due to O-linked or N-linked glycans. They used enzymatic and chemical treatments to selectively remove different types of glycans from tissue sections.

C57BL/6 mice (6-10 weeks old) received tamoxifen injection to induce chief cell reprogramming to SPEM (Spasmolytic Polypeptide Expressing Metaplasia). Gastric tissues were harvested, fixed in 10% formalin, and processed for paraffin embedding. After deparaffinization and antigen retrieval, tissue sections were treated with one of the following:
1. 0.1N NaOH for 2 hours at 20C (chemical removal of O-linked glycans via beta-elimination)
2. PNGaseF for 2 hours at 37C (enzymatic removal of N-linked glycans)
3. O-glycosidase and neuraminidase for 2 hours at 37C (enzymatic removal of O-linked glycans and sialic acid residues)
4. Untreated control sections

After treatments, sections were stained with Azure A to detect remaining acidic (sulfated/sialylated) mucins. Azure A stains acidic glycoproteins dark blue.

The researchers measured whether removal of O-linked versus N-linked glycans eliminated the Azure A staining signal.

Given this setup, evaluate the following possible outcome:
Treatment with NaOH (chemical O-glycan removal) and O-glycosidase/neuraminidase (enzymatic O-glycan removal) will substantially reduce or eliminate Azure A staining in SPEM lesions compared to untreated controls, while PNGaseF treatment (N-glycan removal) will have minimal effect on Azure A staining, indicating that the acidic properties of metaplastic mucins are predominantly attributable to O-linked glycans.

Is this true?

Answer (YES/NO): NO